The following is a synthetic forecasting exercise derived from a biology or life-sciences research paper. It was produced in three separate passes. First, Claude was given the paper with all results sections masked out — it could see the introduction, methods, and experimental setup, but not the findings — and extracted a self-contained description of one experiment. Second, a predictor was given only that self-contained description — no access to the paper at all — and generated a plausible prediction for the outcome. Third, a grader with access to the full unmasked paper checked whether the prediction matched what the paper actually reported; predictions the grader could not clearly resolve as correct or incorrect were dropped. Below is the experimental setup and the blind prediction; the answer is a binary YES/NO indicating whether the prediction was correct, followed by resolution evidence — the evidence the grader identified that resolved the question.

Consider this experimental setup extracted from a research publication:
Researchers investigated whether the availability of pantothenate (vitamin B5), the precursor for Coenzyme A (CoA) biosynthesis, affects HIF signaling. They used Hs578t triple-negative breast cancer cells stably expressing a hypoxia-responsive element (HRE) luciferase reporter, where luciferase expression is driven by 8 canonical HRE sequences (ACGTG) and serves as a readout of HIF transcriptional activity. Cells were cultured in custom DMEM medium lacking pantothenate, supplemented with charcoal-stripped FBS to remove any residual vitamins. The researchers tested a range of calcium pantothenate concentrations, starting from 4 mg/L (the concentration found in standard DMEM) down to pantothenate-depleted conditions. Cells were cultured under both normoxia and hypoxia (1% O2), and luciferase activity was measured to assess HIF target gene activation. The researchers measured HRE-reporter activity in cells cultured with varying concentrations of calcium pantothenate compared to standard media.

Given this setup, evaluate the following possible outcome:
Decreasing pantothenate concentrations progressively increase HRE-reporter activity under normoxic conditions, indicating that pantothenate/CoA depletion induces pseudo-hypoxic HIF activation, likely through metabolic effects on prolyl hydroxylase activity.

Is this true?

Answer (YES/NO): NO